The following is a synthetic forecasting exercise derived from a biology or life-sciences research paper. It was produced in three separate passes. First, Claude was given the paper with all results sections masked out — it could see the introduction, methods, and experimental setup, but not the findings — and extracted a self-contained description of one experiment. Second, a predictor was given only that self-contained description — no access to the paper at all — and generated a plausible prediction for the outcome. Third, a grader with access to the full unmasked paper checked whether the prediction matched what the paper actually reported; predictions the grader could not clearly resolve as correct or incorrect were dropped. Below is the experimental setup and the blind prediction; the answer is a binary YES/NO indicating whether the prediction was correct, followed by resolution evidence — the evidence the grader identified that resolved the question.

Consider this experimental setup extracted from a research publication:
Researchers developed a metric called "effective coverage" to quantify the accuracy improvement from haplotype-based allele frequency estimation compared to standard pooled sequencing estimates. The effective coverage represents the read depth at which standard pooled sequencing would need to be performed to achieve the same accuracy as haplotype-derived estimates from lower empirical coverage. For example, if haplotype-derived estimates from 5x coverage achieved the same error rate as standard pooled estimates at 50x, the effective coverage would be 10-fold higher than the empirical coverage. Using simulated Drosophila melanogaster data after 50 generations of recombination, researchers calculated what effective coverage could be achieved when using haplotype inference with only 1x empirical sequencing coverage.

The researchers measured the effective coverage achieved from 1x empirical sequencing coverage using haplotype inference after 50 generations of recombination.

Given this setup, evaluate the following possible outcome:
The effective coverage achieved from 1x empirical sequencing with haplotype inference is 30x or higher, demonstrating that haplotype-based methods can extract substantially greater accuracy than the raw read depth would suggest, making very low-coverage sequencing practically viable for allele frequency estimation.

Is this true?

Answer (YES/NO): YES